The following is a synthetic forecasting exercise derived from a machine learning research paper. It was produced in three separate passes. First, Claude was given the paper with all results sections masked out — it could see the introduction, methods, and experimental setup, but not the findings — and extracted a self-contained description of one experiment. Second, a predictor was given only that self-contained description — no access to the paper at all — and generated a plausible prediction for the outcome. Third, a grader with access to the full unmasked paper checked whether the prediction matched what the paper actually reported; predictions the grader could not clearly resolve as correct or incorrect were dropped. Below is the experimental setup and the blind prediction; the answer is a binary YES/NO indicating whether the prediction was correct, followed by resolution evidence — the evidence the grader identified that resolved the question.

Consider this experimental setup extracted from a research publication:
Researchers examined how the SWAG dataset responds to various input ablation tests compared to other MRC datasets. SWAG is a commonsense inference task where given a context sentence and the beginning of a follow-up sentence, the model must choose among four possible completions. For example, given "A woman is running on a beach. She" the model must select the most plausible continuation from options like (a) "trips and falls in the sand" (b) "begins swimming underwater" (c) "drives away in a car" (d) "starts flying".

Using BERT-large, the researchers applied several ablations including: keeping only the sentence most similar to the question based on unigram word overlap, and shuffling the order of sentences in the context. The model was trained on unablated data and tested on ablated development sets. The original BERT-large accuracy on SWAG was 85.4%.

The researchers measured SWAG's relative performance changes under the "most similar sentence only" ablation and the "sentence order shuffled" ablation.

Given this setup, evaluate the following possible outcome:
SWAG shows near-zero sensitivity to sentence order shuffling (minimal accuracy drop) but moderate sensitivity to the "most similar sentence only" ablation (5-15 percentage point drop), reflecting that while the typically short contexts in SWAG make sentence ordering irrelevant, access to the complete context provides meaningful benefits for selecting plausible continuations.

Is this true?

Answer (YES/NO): NO